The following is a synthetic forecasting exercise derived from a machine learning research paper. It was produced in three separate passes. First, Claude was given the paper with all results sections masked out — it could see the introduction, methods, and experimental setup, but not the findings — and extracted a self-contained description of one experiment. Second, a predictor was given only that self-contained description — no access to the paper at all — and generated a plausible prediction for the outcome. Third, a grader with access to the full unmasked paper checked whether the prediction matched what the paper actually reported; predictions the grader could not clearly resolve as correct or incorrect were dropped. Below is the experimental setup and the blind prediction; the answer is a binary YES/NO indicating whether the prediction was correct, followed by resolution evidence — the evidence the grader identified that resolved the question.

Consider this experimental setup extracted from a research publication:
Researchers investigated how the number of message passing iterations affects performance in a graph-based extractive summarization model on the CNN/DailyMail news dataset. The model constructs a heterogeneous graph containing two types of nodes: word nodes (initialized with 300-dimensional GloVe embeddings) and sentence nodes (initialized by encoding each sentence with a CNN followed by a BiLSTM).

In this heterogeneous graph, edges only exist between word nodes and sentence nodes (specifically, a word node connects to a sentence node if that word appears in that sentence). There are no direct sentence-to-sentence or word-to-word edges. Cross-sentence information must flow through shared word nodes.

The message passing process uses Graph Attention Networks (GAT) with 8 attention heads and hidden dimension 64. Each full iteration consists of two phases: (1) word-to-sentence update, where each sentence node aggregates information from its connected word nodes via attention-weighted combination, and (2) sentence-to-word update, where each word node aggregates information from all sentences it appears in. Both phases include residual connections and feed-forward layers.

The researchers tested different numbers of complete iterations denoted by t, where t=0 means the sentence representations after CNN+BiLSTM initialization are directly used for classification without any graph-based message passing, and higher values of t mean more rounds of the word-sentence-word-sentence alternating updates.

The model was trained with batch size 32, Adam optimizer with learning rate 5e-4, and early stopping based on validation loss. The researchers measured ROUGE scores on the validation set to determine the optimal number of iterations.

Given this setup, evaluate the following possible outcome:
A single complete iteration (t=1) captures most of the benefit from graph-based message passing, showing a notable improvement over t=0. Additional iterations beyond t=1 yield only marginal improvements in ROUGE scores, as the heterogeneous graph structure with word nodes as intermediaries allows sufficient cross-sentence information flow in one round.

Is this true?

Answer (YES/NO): NO